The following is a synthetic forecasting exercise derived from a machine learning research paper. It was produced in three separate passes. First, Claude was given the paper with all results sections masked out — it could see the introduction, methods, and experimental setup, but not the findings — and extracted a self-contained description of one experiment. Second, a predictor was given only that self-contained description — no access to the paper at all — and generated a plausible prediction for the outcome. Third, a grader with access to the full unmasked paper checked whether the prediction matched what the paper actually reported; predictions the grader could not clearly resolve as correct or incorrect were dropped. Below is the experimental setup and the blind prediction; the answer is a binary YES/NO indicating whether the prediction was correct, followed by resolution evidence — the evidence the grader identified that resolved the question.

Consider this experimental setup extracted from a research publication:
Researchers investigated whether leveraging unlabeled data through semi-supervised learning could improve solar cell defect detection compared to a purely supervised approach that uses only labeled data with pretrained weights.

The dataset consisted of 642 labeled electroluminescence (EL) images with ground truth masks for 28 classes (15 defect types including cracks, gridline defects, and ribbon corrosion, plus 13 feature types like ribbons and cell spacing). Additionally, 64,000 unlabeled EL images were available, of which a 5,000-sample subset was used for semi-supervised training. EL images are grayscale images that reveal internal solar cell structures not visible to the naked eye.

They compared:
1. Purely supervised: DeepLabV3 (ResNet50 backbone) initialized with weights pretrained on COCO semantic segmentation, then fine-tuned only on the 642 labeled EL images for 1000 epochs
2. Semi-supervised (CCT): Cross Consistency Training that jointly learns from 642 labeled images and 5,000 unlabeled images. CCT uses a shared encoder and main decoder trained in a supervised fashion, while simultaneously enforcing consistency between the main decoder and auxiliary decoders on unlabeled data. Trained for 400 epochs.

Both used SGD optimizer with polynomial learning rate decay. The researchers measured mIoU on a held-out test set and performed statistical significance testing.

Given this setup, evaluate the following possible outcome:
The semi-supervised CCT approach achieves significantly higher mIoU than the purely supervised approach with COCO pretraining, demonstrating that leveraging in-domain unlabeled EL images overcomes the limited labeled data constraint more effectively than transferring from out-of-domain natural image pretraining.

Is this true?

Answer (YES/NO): NO